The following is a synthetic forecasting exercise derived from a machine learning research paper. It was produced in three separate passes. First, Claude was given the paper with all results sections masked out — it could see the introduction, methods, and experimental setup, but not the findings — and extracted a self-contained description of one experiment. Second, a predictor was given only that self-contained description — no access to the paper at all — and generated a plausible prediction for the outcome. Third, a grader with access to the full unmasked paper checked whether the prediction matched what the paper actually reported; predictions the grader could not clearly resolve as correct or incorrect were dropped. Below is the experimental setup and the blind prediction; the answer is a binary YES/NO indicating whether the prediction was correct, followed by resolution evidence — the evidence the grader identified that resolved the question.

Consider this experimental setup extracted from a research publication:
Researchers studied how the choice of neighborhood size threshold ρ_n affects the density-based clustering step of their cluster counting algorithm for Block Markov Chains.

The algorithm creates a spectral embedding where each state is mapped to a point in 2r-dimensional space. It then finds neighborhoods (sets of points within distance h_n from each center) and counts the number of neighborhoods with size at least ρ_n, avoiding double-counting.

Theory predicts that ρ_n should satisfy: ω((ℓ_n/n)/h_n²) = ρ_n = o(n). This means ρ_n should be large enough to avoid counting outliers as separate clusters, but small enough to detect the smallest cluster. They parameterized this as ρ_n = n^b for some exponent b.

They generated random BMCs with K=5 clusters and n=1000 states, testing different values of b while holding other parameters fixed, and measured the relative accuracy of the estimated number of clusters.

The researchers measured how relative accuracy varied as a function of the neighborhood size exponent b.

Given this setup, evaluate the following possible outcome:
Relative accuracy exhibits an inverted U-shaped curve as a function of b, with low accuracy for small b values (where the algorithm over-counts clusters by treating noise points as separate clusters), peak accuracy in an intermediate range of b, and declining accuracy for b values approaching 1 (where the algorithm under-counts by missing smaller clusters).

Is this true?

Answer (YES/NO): NO